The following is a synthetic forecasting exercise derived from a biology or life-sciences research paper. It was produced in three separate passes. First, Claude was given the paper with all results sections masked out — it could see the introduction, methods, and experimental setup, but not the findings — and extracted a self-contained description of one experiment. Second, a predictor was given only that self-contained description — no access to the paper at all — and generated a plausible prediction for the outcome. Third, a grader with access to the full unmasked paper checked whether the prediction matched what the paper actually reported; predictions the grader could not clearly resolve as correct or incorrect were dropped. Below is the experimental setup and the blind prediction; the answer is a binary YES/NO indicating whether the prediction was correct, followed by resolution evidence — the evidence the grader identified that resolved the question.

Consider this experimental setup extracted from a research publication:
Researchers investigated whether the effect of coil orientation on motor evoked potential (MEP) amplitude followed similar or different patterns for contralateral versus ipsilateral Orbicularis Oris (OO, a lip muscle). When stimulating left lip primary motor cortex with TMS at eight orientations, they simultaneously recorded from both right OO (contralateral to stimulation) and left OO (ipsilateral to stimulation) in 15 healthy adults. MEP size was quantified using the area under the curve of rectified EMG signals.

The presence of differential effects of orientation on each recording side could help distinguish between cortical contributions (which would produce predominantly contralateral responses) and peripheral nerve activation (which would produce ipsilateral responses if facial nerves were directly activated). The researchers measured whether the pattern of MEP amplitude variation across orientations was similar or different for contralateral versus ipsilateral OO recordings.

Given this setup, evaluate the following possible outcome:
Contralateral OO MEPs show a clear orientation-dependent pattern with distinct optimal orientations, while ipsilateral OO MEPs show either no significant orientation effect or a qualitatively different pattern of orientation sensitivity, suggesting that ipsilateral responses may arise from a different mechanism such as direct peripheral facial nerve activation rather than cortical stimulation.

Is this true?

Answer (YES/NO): YES